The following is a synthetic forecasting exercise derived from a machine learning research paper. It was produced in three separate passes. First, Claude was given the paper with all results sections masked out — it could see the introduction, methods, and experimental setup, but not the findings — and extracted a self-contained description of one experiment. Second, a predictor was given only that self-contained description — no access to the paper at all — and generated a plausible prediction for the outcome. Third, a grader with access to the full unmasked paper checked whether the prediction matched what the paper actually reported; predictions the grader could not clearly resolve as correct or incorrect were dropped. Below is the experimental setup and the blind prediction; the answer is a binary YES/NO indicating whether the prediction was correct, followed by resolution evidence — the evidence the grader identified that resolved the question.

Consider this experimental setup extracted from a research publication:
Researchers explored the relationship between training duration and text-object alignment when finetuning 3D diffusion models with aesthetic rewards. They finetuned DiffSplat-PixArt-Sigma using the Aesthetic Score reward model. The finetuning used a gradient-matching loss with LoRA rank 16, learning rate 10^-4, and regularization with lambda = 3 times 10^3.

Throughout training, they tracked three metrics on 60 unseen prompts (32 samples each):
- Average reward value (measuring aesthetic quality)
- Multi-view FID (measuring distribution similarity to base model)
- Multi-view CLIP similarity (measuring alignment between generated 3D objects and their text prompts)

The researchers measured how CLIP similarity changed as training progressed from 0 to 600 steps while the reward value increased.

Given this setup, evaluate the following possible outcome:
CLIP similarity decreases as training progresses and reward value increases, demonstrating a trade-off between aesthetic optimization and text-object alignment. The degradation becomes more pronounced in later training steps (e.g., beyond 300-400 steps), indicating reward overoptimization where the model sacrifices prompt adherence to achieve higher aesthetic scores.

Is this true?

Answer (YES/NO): NO